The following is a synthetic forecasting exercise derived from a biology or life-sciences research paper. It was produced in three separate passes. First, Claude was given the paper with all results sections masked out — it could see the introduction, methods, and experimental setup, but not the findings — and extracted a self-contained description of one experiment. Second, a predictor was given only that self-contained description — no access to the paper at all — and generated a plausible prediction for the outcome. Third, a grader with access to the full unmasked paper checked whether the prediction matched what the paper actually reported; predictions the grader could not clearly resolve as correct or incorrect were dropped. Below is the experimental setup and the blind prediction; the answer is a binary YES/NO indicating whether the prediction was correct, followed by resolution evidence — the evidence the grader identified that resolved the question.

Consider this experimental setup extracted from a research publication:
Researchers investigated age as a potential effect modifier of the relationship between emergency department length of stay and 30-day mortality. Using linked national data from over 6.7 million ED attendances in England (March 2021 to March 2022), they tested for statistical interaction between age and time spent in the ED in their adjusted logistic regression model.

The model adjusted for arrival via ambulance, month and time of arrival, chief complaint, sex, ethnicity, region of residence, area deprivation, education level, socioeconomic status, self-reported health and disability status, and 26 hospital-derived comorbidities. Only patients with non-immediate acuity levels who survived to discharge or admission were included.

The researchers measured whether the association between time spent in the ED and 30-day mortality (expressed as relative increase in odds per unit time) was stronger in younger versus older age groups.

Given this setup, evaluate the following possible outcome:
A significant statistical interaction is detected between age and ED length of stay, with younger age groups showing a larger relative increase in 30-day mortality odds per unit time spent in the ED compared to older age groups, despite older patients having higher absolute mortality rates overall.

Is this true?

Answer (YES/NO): YES